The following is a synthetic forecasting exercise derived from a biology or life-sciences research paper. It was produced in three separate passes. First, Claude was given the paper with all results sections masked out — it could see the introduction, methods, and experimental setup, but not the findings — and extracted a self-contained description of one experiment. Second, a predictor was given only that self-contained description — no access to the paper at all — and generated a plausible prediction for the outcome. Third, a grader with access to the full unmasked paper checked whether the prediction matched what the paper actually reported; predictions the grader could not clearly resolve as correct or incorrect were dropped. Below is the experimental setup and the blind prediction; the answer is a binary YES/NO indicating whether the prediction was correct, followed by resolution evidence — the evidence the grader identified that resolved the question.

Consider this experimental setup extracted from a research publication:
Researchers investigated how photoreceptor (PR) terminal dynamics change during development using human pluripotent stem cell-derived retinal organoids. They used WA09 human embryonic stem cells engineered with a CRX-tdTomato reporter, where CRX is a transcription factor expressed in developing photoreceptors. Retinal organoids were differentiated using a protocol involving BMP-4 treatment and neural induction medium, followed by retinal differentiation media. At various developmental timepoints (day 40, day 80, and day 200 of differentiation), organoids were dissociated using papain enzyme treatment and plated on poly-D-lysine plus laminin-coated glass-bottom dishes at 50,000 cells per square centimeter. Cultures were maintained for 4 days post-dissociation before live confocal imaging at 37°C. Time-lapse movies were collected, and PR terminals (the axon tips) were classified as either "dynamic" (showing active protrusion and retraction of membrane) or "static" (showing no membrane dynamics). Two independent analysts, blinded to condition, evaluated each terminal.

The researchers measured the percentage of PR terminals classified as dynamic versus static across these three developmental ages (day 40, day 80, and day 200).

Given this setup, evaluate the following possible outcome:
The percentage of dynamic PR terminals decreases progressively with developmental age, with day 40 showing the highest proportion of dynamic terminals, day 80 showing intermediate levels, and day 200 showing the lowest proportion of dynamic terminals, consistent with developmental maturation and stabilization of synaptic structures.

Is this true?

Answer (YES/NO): NO